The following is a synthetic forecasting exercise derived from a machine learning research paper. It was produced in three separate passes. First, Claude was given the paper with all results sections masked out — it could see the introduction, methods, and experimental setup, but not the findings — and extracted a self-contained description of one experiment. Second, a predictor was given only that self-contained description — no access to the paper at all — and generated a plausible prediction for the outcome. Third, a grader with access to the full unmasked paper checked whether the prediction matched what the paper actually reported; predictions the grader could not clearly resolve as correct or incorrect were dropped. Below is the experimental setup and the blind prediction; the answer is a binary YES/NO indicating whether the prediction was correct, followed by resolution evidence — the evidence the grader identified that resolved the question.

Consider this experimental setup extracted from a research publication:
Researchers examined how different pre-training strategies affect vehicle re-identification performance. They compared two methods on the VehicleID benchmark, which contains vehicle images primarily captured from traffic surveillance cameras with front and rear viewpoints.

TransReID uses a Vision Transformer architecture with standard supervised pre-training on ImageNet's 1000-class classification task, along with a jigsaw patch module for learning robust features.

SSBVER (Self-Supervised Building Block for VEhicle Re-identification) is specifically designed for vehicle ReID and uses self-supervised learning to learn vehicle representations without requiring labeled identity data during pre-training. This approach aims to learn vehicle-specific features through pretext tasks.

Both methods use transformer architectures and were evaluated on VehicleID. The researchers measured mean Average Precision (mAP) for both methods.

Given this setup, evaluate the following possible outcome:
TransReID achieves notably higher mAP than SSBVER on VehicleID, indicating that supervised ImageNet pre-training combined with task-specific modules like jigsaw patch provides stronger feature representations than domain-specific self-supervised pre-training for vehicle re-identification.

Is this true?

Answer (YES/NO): YES